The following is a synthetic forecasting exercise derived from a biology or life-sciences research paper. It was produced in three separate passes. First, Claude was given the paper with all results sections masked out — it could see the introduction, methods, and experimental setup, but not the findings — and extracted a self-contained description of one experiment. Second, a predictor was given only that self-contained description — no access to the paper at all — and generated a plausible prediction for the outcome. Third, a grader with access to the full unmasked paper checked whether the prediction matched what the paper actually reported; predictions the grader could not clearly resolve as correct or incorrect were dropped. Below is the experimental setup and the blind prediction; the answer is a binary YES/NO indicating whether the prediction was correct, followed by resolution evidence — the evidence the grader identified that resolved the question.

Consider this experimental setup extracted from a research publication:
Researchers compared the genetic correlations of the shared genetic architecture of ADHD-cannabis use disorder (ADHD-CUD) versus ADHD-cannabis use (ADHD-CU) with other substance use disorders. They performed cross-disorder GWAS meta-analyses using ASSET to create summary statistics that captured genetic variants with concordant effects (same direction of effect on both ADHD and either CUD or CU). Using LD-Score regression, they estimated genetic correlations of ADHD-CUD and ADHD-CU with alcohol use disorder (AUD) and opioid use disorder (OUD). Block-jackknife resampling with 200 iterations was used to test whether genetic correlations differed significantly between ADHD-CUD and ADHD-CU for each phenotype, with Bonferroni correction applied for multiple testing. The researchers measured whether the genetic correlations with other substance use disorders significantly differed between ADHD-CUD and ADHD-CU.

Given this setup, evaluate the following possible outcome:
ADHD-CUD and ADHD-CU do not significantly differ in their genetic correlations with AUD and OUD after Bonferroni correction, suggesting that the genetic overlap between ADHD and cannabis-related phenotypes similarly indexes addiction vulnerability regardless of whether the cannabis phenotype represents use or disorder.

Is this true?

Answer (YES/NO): NO